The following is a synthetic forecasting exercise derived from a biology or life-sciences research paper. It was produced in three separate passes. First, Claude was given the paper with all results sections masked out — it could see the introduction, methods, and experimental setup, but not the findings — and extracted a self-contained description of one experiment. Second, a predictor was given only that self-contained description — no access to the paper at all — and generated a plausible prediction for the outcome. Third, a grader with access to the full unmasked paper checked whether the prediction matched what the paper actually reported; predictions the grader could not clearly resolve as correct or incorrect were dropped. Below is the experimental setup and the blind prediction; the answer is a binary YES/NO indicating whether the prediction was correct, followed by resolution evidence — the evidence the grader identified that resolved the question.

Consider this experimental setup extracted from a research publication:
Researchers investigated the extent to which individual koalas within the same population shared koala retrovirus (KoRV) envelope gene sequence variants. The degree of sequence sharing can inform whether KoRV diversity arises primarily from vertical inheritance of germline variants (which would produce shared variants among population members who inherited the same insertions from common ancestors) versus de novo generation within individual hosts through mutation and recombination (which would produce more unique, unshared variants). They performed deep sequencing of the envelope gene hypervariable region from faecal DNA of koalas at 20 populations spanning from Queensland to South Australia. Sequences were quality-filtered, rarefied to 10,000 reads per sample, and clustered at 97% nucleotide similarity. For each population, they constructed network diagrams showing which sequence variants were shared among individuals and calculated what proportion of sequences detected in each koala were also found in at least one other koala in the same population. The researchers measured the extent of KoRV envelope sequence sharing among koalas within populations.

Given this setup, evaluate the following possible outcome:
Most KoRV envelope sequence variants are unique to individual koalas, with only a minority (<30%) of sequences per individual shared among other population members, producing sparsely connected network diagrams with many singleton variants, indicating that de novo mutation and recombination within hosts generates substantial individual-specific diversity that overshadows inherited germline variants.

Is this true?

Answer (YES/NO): NO